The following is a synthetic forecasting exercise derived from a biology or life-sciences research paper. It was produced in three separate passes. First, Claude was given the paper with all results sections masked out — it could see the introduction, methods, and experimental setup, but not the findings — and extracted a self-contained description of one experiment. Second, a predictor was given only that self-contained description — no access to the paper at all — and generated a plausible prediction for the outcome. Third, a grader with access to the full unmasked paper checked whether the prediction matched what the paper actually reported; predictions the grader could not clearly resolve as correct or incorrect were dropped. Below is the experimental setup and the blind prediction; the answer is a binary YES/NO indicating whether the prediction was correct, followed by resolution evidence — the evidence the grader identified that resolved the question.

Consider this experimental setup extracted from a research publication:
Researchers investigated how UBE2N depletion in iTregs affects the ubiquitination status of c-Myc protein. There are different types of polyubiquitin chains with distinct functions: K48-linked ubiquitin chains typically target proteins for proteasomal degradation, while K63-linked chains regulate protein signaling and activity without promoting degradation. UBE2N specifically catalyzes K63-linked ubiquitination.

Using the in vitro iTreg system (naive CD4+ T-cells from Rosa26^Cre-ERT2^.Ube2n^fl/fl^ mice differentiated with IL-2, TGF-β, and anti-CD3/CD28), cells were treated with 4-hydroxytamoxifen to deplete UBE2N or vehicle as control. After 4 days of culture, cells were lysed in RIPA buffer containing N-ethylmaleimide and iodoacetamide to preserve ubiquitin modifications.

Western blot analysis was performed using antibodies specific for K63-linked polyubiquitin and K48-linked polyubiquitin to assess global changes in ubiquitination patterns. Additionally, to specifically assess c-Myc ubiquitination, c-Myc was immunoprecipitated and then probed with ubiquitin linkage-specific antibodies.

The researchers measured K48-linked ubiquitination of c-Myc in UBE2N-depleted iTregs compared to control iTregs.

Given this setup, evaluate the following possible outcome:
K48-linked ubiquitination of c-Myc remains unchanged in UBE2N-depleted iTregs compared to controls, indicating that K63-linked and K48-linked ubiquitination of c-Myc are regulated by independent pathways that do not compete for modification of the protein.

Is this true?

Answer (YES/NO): NO